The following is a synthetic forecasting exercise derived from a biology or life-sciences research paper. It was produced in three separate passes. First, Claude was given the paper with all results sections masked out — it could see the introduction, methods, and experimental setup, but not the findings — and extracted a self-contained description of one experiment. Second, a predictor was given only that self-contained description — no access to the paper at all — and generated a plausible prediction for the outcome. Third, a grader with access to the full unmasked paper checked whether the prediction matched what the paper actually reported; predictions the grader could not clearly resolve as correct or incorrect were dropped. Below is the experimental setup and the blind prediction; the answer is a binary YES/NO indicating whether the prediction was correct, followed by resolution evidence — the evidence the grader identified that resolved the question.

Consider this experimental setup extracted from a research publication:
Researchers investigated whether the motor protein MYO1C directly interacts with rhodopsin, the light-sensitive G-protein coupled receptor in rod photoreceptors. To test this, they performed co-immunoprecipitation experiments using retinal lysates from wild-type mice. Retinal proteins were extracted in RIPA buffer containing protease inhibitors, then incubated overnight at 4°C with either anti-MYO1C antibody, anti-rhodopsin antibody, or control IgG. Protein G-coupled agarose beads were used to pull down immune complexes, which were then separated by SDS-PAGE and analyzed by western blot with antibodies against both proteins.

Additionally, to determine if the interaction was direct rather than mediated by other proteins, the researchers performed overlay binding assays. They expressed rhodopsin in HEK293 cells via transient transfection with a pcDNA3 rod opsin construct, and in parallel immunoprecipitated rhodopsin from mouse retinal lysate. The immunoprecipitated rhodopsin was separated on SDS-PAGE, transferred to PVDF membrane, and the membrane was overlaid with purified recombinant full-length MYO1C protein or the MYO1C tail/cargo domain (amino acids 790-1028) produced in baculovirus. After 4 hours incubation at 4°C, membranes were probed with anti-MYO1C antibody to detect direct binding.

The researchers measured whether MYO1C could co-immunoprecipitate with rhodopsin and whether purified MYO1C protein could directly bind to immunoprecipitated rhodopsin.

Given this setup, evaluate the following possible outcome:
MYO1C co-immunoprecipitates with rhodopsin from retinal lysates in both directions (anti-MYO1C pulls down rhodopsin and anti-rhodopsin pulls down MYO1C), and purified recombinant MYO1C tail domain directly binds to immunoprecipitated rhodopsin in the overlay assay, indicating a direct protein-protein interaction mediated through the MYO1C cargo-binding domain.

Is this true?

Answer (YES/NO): YES